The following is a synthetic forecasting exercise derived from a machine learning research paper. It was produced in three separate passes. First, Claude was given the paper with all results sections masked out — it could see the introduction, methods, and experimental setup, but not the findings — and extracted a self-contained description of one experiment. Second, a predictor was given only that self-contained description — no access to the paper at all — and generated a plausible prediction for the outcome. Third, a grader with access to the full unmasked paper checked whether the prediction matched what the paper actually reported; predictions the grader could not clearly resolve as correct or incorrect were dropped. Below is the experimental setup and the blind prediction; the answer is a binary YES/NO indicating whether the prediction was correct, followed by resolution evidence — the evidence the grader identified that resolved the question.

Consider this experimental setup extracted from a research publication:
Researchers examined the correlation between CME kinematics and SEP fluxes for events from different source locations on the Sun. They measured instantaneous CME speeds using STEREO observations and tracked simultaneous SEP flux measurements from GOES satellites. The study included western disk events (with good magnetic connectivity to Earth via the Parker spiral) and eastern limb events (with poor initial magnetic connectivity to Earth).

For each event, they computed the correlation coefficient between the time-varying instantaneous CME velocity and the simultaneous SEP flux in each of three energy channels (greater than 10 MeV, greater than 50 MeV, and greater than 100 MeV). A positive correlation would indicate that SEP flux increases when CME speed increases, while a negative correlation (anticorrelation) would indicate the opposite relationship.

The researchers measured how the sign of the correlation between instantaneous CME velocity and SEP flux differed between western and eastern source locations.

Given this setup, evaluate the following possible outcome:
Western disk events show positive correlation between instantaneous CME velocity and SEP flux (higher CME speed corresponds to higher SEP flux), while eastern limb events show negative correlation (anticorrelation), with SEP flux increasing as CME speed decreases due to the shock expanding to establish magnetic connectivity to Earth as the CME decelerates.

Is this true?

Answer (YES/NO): YES